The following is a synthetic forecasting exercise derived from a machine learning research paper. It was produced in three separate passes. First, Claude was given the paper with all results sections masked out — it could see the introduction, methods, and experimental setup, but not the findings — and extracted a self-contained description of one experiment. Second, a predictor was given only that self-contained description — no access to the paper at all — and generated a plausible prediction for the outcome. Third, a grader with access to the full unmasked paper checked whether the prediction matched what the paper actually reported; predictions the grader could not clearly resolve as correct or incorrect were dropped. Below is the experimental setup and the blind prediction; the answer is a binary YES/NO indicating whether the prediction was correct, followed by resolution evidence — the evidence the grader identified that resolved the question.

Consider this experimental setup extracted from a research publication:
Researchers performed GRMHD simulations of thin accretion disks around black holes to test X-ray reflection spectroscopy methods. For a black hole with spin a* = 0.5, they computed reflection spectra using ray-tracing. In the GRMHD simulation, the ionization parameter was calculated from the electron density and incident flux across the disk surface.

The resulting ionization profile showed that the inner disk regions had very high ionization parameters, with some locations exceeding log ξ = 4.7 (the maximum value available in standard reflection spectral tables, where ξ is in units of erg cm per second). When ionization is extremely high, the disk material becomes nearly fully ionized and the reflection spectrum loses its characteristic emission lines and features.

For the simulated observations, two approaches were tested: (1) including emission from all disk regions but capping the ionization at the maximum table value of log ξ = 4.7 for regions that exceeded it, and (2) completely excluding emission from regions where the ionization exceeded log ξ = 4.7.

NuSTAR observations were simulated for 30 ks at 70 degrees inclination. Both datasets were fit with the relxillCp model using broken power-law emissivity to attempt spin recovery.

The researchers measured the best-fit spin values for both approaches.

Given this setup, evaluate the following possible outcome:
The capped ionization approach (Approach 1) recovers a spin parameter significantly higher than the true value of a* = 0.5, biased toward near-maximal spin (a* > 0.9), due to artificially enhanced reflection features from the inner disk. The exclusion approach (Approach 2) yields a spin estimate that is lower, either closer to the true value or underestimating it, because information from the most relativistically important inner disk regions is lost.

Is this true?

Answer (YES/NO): NO